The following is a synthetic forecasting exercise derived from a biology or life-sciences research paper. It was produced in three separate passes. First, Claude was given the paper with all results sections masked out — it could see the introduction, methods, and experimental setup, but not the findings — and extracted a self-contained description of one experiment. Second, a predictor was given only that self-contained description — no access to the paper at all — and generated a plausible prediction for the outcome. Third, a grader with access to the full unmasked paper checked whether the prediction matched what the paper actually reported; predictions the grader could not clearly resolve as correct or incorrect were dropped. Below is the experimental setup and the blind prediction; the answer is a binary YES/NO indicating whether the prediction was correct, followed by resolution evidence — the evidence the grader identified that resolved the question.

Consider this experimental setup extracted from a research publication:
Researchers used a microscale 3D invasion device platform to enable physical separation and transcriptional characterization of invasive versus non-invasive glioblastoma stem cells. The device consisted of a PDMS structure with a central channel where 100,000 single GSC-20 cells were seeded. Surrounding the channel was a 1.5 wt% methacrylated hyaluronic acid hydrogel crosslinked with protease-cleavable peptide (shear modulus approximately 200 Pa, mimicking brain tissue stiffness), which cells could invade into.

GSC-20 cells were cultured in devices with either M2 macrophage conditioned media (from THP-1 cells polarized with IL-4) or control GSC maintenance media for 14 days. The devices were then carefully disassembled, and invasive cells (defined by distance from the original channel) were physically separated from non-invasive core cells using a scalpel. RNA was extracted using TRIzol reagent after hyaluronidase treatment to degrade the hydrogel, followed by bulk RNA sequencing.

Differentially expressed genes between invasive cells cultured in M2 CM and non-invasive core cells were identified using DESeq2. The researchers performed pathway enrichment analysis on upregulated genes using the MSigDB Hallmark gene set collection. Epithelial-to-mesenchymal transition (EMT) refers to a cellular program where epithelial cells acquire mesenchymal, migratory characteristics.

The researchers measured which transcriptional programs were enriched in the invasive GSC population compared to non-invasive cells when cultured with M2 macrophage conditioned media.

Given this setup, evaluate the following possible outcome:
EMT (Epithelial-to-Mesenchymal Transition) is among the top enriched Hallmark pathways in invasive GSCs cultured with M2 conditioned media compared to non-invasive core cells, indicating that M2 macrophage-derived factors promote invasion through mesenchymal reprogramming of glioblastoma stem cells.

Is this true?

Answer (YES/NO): NO